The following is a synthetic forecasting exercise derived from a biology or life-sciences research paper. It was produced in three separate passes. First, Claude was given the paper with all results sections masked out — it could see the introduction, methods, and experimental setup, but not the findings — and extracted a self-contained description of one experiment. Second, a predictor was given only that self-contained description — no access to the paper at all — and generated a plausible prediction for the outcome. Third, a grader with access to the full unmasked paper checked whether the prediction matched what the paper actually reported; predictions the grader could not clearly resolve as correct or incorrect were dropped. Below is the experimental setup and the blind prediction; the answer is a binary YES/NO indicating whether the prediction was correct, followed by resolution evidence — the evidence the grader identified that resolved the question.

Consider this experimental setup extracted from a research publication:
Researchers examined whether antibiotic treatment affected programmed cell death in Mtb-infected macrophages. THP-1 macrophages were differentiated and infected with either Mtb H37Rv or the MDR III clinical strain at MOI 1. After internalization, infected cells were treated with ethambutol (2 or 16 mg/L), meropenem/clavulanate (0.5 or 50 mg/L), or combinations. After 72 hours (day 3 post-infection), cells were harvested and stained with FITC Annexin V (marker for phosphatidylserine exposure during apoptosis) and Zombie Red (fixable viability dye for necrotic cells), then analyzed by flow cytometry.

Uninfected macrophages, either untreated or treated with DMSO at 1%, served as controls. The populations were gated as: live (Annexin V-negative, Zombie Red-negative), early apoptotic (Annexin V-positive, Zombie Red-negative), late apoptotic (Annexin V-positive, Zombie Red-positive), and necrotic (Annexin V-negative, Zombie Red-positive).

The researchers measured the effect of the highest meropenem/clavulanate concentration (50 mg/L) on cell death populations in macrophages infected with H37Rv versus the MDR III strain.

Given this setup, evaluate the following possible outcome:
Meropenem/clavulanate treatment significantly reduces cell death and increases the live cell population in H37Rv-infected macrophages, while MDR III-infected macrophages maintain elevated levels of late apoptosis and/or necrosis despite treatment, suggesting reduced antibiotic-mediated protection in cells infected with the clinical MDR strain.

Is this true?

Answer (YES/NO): NO